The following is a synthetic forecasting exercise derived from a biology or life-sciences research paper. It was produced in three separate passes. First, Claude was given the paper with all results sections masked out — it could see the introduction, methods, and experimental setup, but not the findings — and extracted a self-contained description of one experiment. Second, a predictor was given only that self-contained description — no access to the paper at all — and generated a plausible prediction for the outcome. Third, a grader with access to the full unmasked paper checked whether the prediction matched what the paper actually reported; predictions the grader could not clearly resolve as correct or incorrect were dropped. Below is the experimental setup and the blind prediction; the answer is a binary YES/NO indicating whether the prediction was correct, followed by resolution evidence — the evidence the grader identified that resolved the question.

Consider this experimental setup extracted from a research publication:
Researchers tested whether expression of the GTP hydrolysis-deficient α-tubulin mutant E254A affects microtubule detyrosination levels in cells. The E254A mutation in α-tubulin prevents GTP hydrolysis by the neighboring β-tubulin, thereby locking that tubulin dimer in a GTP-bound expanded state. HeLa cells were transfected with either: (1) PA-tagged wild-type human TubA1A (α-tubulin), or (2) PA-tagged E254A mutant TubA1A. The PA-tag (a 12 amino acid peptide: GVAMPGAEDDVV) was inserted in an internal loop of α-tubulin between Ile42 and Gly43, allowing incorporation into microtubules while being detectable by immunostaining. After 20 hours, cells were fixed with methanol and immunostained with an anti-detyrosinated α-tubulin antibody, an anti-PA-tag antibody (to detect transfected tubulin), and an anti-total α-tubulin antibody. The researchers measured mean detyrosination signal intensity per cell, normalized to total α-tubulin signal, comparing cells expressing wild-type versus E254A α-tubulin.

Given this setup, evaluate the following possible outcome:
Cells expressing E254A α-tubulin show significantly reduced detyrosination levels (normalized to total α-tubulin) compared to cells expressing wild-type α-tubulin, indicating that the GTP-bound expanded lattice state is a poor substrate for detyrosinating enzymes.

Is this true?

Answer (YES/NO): NO